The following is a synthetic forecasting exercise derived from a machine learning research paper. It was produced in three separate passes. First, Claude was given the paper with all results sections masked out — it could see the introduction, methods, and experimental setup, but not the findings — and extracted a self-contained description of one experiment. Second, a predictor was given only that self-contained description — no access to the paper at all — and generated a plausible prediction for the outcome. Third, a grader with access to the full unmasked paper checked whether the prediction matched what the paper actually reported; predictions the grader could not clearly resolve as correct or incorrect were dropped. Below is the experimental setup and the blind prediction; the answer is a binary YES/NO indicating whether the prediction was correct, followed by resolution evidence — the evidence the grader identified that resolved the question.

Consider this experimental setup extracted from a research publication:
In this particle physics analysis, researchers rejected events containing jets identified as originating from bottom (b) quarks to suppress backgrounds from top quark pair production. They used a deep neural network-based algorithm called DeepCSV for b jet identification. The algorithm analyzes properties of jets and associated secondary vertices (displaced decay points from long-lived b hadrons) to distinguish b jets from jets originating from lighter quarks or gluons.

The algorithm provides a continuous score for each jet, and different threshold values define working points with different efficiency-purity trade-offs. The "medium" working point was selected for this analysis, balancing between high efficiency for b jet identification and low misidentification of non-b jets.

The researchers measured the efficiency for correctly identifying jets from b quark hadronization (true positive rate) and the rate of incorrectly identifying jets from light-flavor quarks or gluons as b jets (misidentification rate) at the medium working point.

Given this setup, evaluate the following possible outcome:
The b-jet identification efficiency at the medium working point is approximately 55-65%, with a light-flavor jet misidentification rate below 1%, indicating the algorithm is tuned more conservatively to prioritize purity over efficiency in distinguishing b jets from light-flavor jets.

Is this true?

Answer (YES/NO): NO